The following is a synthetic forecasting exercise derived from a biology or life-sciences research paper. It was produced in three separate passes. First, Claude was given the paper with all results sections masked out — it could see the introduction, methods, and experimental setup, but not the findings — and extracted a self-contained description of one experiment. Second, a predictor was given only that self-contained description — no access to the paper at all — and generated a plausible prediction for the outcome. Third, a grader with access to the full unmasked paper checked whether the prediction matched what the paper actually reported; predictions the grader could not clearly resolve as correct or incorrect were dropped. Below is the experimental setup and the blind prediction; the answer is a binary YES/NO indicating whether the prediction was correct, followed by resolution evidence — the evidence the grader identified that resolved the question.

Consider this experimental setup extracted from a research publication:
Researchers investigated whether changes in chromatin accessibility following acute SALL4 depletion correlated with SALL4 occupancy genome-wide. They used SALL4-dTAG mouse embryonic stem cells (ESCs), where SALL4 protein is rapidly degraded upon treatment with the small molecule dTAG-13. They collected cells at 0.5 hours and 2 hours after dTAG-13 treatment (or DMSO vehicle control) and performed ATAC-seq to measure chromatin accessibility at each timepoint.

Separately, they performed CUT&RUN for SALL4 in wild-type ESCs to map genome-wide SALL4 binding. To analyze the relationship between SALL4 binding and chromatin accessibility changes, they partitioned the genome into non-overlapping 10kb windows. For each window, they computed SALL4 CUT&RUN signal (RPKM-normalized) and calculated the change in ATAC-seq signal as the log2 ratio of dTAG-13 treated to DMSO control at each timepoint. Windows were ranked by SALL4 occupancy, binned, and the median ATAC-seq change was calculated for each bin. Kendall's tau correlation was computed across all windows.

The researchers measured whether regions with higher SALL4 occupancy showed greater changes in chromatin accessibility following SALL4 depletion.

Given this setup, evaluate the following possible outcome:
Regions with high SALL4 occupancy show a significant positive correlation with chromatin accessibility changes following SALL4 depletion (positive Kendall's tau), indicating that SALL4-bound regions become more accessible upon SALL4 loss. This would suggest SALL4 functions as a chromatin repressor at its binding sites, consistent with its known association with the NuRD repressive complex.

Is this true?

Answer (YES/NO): YES